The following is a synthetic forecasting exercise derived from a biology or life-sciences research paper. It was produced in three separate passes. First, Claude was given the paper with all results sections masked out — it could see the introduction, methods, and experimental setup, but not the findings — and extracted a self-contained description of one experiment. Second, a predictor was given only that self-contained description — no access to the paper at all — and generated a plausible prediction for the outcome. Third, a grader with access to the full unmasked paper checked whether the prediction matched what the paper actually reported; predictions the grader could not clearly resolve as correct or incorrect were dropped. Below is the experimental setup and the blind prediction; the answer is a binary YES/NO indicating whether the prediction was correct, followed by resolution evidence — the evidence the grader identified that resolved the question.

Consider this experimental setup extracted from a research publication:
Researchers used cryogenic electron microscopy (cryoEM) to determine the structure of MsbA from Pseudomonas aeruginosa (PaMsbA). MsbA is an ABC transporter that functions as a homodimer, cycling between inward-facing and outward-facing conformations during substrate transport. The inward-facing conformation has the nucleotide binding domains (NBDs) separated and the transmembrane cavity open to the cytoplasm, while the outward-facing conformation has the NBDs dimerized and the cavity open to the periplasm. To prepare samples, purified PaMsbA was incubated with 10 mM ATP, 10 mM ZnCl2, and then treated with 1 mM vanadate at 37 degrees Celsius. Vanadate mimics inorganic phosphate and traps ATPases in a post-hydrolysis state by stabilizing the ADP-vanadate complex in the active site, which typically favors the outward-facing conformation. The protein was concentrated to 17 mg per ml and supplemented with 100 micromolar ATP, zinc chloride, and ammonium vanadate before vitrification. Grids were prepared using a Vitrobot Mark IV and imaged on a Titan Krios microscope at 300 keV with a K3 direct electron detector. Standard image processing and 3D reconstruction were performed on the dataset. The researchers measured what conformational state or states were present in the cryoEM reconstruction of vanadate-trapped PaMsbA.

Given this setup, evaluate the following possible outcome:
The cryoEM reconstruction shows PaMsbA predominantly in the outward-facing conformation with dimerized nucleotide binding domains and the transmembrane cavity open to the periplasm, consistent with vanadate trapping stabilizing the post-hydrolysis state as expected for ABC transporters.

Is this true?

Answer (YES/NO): YES